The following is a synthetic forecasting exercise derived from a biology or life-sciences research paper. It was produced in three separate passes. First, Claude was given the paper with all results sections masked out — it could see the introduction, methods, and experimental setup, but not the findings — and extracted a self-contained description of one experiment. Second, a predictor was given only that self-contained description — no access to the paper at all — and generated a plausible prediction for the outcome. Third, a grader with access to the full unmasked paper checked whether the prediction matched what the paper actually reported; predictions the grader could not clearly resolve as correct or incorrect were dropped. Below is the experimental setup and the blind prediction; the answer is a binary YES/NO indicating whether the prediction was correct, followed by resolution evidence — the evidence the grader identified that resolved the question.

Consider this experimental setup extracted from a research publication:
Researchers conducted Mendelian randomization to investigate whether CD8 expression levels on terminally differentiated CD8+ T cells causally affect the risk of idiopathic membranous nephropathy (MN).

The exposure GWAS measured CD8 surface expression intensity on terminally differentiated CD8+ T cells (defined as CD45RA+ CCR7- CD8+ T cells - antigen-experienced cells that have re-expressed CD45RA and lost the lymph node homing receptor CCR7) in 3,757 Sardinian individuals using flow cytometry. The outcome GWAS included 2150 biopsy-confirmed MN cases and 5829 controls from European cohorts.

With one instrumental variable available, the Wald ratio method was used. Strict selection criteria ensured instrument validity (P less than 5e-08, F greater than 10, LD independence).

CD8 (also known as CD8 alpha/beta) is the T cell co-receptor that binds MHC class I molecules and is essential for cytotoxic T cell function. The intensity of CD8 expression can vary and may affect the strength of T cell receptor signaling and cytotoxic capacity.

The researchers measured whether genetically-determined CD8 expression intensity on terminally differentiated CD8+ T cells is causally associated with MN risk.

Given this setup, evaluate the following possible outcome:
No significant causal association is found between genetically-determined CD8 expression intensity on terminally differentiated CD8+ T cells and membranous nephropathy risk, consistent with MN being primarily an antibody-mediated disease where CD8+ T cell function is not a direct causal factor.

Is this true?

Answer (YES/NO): NO